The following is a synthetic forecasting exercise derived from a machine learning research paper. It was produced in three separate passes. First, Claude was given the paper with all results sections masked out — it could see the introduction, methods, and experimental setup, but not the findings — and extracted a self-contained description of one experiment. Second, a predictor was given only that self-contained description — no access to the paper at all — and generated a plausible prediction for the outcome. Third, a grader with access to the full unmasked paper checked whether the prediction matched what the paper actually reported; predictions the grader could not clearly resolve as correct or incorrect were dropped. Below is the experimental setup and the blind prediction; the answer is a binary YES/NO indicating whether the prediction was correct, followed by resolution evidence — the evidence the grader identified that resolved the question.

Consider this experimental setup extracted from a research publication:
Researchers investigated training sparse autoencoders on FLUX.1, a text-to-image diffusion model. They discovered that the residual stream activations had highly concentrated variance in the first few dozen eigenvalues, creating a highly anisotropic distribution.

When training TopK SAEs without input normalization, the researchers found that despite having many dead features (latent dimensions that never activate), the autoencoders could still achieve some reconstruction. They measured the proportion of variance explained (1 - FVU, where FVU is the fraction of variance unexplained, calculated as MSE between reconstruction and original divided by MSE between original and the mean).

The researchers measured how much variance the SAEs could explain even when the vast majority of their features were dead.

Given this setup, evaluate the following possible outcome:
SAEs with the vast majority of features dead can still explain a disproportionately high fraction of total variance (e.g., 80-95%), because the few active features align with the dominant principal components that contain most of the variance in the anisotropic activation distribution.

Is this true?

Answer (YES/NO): NO